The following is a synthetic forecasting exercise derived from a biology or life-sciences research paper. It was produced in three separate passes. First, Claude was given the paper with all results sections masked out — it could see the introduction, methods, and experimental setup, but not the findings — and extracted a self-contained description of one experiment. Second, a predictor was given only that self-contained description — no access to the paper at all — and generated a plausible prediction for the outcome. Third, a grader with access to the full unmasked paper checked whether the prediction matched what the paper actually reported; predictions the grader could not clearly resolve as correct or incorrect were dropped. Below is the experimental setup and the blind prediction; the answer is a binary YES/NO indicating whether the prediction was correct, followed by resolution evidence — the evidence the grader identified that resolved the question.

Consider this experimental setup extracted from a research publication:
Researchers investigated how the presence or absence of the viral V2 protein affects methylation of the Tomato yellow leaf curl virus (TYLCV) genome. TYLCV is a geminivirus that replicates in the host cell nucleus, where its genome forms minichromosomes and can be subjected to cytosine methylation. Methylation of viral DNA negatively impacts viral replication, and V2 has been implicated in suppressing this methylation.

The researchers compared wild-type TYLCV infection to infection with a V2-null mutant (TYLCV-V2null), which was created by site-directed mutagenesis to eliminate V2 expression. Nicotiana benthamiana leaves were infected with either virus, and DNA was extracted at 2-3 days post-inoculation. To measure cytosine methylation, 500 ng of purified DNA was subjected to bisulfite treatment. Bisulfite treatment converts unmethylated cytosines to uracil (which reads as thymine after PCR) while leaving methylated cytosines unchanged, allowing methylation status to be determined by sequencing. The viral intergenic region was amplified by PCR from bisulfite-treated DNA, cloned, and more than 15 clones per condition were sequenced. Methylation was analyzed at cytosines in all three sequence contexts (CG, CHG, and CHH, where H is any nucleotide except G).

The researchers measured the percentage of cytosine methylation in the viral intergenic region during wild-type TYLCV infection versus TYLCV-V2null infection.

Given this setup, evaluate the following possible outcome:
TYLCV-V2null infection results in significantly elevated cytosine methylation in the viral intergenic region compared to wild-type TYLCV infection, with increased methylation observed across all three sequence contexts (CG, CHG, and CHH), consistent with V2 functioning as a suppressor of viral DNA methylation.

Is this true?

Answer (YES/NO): YES